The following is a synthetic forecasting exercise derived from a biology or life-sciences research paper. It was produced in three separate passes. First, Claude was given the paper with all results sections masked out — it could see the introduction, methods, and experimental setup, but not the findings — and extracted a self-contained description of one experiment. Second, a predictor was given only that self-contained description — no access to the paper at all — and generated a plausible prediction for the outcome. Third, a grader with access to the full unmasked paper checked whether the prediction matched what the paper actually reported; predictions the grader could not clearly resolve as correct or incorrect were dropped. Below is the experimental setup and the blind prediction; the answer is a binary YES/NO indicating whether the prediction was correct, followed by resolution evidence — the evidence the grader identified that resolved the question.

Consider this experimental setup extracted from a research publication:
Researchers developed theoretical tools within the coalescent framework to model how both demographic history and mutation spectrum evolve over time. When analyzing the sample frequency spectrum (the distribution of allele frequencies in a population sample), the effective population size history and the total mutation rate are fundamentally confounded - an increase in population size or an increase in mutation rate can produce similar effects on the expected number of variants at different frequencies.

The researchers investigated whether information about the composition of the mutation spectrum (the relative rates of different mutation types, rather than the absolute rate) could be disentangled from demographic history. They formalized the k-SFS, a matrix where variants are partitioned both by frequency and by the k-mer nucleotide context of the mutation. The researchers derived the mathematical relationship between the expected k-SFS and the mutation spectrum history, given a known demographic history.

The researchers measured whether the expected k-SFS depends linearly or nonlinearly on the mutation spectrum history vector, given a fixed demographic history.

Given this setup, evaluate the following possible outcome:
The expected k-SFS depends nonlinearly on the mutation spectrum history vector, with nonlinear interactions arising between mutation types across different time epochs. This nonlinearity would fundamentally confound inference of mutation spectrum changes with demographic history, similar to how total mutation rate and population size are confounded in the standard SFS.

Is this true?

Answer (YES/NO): NO